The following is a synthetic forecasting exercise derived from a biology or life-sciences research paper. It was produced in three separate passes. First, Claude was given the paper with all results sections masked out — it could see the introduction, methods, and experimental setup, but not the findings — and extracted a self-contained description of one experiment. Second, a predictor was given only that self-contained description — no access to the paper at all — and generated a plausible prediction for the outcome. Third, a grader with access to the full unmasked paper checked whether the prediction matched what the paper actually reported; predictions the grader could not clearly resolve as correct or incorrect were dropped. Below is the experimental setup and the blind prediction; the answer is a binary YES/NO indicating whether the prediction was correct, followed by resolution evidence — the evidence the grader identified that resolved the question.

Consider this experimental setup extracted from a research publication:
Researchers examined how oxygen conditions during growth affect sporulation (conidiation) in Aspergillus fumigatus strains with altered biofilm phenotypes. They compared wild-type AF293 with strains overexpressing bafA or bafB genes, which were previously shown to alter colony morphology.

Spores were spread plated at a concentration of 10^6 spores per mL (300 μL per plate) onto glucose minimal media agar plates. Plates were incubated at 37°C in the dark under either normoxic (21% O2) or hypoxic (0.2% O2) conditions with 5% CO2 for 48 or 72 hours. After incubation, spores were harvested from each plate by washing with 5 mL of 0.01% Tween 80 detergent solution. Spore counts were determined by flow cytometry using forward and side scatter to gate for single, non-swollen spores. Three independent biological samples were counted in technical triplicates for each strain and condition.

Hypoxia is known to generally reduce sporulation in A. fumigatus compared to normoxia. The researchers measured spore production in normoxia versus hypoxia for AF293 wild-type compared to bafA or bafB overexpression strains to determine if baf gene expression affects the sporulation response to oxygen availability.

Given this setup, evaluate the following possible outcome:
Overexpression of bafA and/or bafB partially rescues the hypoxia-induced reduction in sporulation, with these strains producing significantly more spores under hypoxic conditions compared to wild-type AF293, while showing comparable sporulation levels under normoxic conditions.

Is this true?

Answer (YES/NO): NO